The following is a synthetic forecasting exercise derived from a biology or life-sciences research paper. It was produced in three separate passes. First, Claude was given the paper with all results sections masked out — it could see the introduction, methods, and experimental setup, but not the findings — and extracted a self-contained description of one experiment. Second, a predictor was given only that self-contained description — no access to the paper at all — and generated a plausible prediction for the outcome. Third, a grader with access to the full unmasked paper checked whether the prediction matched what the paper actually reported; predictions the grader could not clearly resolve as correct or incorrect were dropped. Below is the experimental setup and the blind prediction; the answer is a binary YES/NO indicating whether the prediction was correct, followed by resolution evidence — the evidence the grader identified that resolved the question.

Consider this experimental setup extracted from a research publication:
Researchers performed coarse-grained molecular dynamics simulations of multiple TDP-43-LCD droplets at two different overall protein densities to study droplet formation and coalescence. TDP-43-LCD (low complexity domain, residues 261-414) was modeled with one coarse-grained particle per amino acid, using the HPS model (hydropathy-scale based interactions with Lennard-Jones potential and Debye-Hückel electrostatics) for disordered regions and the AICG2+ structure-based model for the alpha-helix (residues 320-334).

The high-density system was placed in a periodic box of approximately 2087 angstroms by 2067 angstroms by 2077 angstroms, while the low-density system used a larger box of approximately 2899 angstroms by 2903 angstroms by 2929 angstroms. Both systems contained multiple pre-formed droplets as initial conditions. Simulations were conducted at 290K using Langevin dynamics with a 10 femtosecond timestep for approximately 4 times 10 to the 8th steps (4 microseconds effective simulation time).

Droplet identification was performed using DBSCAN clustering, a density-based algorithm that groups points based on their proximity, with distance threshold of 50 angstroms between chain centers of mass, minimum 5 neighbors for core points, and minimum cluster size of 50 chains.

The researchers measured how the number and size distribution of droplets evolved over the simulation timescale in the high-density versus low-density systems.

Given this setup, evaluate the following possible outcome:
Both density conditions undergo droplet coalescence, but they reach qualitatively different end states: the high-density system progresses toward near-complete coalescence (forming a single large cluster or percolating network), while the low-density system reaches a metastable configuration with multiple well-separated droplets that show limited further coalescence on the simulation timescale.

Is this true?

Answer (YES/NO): NO